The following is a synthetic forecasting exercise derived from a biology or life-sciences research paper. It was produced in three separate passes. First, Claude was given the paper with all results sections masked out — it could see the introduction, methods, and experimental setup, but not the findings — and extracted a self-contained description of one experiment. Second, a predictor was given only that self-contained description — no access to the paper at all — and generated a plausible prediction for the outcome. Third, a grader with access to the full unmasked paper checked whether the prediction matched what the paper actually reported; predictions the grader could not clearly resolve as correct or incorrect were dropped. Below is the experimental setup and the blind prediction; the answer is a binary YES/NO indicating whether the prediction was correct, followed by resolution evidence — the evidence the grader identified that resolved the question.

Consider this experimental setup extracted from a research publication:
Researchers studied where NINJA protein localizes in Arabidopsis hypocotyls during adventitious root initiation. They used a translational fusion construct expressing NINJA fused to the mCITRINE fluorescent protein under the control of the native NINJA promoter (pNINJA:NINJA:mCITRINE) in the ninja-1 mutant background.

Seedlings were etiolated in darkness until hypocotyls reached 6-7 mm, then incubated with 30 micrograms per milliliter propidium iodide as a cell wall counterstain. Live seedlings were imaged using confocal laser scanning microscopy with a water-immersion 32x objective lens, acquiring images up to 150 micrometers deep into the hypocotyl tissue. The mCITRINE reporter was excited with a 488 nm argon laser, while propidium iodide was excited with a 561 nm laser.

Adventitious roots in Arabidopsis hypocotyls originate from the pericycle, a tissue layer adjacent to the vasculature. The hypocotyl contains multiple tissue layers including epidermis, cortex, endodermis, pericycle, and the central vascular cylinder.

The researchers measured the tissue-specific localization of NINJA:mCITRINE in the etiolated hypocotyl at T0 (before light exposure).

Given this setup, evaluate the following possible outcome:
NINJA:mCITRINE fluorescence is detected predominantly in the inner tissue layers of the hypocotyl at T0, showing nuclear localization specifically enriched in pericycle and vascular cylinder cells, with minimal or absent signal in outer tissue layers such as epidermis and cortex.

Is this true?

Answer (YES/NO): NO